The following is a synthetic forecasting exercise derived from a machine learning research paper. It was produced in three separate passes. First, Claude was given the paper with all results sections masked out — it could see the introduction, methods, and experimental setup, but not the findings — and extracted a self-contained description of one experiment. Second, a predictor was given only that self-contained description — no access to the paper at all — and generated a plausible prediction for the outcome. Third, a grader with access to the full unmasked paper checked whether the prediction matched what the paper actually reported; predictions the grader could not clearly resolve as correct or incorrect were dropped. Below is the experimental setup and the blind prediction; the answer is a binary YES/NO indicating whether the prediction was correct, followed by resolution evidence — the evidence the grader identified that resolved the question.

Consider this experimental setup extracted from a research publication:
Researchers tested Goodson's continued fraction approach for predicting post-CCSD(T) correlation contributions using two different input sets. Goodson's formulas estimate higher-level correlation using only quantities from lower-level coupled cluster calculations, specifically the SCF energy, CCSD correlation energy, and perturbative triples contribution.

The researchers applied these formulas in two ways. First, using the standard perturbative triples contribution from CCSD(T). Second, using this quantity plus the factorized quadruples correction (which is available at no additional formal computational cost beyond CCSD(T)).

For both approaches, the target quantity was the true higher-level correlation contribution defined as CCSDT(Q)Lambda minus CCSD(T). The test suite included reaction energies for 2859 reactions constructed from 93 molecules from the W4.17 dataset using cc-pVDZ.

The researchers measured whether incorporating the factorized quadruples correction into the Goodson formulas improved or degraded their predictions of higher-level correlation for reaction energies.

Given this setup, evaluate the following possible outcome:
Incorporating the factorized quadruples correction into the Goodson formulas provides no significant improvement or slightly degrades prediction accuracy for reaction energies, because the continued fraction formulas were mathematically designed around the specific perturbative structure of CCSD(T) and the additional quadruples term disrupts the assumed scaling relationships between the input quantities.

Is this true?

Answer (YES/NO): NO